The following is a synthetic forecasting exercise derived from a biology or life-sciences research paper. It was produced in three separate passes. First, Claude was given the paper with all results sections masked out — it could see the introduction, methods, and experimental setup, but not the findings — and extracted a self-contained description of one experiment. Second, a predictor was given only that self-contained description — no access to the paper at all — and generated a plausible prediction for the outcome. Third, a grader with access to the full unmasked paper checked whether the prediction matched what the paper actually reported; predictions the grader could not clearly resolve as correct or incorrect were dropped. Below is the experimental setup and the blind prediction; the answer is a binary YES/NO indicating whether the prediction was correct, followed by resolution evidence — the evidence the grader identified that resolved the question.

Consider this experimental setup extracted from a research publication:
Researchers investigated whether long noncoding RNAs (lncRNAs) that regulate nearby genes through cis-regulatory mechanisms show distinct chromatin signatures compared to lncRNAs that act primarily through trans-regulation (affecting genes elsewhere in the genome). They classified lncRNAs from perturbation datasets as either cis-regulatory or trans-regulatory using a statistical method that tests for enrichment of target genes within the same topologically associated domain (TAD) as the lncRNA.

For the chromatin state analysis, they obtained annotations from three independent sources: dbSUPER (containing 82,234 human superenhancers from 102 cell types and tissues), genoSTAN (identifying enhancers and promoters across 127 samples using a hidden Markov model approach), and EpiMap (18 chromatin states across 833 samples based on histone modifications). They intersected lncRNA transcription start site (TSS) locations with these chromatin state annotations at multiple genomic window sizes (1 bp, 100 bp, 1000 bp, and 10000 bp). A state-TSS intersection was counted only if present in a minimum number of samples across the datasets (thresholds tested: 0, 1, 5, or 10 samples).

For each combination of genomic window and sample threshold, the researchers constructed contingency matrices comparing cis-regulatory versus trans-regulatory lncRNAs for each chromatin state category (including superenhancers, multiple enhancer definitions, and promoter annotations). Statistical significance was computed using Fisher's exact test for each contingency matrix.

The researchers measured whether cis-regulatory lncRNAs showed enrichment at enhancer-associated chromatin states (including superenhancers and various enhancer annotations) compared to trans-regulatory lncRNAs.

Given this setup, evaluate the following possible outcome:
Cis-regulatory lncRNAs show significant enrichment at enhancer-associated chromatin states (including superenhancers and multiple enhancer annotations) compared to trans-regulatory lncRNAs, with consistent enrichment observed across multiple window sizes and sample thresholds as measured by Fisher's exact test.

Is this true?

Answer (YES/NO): YES